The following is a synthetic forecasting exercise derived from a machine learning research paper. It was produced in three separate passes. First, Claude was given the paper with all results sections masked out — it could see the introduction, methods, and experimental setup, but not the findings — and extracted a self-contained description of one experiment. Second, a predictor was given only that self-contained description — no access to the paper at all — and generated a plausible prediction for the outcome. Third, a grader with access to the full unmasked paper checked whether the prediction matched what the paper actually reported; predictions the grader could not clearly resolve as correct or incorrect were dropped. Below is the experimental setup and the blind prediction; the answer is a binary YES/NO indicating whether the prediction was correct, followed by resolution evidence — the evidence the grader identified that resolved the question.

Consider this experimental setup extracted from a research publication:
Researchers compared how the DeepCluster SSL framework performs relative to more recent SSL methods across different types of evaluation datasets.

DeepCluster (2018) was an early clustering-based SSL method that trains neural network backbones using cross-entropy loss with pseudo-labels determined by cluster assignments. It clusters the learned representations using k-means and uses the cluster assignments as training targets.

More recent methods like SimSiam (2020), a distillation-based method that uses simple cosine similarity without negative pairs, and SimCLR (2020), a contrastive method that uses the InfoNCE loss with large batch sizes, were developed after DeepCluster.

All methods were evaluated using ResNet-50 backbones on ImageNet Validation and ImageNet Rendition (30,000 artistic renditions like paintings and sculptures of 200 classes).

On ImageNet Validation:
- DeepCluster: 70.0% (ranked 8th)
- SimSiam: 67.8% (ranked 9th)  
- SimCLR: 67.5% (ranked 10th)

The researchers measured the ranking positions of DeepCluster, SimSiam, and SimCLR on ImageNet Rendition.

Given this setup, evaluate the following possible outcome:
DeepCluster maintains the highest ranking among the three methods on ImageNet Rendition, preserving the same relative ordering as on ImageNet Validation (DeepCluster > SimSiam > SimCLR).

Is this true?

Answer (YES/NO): YES